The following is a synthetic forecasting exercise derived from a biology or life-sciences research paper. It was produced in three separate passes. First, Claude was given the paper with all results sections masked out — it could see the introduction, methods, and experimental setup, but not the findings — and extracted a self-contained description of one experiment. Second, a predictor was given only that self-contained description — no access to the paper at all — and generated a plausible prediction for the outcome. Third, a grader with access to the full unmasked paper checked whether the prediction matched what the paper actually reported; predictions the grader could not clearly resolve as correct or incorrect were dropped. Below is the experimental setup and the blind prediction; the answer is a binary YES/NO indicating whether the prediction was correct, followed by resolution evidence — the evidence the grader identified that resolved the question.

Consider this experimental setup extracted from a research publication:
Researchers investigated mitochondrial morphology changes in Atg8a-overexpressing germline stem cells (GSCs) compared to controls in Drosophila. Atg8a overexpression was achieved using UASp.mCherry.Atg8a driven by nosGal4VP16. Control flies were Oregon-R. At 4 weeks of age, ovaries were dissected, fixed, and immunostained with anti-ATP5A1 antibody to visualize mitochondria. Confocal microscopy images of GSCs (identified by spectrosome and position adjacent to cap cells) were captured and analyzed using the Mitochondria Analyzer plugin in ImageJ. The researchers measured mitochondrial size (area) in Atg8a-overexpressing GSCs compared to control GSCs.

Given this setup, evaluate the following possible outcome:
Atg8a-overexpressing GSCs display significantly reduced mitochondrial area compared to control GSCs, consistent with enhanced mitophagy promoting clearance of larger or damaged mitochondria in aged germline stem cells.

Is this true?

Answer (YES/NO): YES